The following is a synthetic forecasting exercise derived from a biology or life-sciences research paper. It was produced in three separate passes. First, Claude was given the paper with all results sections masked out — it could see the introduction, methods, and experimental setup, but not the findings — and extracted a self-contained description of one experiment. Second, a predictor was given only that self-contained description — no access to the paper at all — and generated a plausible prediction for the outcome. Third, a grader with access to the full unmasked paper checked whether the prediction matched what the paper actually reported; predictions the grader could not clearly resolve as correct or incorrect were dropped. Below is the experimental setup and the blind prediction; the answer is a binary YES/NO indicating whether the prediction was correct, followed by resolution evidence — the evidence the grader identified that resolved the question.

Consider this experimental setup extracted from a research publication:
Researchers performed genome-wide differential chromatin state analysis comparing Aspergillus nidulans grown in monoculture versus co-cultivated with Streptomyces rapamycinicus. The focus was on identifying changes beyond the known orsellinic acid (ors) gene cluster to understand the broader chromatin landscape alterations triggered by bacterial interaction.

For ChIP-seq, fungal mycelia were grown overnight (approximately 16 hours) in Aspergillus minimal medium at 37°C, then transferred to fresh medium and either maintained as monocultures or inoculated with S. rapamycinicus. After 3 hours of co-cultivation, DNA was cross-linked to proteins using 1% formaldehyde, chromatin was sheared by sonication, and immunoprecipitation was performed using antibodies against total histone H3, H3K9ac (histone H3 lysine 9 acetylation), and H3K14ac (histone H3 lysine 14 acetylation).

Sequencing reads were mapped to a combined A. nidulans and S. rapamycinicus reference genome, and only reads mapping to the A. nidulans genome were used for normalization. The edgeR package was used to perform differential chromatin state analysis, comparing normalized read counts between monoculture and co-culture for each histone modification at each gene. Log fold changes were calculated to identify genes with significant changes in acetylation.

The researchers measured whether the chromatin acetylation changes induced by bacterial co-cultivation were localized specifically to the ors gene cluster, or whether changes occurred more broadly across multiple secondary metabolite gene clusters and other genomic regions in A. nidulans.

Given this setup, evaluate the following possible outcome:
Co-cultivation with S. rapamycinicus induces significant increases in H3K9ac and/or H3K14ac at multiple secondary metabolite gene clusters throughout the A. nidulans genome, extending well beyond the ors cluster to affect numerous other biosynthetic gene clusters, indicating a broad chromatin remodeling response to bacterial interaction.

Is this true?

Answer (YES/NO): YES